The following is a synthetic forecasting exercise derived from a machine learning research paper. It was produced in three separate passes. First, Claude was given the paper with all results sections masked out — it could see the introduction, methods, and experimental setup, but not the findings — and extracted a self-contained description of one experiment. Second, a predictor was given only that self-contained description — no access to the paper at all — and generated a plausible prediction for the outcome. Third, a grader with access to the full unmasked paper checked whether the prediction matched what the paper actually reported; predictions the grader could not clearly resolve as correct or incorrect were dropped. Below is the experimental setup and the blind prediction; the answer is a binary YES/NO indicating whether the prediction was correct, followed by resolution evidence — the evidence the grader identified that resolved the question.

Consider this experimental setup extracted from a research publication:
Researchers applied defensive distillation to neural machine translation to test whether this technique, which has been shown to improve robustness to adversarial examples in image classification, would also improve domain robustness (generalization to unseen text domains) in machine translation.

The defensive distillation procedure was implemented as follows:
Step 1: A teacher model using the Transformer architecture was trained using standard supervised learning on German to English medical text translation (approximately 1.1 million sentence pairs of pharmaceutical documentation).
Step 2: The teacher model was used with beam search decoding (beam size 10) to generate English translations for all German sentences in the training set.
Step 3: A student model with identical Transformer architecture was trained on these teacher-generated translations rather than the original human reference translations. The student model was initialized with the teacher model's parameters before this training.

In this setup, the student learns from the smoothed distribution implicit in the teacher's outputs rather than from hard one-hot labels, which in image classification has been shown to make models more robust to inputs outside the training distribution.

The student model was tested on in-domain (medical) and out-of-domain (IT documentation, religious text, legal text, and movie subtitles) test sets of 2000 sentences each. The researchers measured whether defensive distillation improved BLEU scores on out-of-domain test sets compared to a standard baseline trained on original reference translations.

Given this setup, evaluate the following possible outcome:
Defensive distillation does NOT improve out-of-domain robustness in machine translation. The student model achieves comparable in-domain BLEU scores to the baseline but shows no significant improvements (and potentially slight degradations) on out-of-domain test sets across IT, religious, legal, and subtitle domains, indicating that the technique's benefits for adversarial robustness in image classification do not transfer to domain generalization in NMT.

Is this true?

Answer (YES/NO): NO